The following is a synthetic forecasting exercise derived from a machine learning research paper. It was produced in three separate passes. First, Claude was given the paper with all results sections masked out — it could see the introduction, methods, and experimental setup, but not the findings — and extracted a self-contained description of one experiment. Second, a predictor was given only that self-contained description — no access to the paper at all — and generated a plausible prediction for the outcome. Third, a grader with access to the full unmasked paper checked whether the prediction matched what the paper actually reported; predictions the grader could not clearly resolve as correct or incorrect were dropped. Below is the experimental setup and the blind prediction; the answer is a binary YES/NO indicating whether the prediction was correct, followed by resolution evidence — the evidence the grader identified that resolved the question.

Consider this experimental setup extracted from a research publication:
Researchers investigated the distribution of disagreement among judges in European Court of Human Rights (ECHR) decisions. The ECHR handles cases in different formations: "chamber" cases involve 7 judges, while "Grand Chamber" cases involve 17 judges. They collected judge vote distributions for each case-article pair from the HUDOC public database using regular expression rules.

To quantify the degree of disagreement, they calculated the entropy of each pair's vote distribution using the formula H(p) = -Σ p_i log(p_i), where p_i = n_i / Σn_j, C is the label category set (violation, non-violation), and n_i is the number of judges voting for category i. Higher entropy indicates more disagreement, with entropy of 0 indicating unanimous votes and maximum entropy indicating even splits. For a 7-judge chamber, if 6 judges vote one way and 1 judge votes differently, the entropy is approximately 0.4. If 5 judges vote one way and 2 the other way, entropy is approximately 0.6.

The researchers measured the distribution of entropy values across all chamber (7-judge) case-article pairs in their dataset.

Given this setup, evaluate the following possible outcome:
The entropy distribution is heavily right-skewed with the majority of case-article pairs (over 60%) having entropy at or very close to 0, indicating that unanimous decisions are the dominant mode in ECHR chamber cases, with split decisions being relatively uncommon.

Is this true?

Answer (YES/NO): NO